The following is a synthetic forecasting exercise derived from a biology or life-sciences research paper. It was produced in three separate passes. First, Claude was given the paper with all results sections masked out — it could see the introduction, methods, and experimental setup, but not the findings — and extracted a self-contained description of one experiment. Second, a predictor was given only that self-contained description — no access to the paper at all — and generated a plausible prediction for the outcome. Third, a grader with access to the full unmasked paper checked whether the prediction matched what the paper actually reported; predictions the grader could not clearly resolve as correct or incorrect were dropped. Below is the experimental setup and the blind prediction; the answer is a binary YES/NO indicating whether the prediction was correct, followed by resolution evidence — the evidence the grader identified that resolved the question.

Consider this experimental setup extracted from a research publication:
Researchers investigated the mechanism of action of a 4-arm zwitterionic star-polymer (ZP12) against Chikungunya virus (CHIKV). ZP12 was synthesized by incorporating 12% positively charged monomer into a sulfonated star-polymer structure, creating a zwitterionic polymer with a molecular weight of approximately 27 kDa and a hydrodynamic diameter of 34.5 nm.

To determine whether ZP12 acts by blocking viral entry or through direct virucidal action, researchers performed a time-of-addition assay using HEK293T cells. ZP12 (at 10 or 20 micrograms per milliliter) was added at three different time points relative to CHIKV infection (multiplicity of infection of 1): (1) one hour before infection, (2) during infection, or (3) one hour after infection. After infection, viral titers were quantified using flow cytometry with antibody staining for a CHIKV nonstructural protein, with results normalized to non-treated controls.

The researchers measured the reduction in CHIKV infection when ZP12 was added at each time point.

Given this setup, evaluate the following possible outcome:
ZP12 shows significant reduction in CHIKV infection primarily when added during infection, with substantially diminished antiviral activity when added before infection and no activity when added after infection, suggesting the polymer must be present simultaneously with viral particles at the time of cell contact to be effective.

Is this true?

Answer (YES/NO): NO